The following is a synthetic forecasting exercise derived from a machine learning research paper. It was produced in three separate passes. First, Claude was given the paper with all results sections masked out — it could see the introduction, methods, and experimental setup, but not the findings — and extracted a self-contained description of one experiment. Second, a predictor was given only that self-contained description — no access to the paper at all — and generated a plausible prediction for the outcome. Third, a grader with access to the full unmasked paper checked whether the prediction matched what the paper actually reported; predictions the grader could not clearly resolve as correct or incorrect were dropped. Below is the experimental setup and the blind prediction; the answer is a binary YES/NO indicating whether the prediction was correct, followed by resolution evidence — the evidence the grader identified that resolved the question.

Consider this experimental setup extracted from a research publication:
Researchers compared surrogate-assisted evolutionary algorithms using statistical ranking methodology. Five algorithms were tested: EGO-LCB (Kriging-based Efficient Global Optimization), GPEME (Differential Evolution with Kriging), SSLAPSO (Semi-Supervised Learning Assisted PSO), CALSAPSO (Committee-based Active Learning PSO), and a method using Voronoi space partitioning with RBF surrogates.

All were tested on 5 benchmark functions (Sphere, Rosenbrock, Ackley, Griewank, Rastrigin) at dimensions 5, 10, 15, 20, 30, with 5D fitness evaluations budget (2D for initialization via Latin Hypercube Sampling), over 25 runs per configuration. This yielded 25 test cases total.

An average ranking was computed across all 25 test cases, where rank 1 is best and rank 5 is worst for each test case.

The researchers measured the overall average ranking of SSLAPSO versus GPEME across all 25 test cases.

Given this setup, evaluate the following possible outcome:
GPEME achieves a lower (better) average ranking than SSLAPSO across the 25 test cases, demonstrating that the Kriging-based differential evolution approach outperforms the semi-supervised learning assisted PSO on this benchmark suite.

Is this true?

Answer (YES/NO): YES